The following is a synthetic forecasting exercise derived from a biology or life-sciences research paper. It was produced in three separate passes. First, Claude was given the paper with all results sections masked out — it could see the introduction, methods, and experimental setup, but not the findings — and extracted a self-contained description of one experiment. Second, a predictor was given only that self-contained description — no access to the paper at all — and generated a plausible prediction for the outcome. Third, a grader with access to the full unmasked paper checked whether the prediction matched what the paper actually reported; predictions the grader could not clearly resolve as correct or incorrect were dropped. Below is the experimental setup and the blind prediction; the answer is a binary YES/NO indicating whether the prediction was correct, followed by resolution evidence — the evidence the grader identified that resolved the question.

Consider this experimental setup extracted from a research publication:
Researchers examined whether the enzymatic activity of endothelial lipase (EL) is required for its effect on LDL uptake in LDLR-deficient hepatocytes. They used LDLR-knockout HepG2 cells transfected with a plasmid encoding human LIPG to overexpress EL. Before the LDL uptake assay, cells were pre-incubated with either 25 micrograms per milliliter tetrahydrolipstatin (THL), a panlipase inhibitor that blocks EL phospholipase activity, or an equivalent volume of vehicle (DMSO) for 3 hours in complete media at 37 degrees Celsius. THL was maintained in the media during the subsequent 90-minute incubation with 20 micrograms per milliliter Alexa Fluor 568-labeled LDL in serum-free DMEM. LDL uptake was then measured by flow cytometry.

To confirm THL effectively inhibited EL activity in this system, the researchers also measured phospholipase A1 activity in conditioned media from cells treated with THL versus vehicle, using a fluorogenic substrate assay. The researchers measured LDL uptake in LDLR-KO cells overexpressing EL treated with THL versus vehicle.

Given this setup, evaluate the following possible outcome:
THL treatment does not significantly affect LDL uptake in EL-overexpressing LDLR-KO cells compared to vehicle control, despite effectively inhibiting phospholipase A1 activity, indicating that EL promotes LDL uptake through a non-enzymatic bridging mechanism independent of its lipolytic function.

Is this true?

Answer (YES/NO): NO